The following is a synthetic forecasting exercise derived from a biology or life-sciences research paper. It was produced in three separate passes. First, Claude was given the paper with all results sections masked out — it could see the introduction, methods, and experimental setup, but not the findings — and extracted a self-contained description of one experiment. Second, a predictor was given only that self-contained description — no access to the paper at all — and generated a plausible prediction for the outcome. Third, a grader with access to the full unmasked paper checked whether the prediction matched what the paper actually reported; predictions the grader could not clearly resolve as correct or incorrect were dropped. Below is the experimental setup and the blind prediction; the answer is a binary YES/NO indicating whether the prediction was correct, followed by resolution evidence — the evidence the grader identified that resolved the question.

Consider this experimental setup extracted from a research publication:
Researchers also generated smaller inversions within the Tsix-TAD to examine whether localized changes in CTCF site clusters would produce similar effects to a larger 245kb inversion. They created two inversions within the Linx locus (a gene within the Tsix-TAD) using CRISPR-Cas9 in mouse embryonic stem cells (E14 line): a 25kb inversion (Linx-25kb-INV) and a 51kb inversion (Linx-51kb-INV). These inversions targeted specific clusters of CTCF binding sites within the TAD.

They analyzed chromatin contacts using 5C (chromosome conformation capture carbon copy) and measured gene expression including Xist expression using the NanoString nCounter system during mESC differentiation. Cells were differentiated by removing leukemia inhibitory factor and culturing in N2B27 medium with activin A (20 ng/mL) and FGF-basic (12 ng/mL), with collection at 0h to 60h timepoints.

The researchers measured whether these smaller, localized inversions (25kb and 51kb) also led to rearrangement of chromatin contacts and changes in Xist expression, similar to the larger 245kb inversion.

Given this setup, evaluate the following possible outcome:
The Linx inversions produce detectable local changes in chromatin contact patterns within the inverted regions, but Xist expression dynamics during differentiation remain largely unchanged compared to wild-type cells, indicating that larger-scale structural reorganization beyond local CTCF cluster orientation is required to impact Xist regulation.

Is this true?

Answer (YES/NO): NO